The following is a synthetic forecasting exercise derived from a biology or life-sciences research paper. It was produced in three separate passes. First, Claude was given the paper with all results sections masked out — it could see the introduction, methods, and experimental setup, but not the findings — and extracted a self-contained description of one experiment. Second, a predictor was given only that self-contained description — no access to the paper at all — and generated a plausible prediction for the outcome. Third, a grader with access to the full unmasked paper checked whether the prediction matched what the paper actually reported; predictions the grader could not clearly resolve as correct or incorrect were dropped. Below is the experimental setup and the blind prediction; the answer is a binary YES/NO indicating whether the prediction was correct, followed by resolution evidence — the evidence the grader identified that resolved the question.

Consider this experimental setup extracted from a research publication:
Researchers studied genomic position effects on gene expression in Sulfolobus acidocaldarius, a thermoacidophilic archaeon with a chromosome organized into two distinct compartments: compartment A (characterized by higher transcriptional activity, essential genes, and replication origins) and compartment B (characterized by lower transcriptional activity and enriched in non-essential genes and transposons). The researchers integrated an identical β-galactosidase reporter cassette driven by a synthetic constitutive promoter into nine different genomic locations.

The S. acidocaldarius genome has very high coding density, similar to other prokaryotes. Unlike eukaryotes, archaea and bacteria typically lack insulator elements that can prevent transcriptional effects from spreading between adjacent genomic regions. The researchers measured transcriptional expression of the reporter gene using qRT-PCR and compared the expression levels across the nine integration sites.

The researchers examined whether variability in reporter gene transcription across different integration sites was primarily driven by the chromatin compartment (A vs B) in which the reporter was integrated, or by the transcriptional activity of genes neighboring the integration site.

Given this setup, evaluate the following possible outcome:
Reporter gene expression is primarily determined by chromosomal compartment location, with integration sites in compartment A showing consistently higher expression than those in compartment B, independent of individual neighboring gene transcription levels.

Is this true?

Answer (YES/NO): NO